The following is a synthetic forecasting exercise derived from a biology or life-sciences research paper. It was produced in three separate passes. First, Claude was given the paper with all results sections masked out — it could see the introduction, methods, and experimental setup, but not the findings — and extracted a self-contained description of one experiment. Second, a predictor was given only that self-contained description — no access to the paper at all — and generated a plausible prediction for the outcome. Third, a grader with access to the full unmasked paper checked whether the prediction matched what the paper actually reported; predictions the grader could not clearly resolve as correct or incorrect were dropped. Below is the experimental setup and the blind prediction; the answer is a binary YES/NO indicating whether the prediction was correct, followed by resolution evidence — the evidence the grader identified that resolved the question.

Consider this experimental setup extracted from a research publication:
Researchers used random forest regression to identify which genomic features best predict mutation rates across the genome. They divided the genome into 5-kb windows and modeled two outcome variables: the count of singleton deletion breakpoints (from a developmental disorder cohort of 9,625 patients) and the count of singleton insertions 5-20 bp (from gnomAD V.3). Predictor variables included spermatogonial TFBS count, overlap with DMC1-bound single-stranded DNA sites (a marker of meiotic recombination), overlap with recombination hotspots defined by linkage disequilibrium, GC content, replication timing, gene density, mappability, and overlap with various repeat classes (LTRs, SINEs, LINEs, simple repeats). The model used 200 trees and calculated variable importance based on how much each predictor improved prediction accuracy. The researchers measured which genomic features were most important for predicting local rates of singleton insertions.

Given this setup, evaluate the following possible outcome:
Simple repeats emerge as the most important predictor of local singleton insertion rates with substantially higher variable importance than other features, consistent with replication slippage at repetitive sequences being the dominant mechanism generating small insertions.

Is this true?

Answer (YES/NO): NO